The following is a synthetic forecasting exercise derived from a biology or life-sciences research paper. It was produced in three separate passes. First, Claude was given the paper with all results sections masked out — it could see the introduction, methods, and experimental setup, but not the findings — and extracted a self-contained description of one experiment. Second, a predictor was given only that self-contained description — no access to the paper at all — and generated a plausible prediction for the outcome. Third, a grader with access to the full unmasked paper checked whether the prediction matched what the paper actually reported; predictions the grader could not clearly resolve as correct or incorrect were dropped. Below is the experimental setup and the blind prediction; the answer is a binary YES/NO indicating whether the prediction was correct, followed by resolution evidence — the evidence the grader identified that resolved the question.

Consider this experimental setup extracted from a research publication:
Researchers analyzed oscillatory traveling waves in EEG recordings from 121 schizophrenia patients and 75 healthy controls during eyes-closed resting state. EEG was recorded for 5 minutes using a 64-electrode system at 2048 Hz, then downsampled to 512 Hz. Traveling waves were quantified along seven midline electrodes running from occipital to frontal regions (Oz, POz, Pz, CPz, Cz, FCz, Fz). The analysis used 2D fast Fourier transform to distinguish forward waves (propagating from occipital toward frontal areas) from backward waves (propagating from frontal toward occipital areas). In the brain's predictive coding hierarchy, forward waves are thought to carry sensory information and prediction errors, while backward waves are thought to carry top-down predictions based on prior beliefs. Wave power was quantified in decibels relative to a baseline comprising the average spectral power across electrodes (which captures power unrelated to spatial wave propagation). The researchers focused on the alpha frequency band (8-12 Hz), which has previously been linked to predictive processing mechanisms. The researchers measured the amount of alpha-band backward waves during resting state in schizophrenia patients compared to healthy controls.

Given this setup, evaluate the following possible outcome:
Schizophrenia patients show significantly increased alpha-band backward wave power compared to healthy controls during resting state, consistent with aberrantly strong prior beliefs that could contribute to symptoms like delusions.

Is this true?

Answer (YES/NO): YES